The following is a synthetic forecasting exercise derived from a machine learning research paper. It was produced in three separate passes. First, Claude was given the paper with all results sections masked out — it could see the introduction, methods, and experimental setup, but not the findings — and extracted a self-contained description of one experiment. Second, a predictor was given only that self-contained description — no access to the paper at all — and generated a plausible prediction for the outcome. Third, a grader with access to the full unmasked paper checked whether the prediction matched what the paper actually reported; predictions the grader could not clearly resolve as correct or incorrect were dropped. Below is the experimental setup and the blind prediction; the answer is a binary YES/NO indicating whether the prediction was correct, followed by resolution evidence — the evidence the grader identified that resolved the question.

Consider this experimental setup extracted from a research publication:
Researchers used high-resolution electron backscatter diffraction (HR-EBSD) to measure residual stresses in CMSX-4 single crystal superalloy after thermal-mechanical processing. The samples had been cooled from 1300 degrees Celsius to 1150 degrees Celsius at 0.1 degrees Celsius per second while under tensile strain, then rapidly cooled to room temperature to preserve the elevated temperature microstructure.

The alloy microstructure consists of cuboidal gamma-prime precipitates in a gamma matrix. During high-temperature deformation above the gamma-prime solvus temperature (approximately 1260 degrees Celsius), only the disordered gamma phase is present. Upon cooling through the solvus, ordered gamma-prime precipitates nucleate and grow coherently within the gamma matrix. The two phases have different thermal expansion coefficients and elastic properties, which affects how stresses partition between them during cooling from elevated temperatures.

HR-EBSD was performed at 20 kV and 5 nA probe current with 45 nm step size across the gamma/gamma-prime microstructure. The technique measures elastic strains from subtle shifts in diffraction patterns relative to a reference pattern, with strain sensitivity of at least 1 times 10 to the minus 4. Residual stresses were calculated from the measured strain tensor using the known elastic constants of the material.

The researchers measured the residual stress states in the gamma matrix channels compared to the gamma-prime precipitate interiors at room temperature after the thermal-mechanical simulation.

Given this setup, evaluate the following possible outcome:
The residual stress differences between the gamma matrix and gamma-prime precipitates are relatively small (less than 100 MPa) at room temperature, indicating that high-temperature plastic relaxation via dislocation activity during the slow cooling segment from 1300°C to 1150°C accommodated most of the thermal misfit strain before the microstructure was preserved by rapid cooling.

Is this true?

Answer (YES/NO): NO